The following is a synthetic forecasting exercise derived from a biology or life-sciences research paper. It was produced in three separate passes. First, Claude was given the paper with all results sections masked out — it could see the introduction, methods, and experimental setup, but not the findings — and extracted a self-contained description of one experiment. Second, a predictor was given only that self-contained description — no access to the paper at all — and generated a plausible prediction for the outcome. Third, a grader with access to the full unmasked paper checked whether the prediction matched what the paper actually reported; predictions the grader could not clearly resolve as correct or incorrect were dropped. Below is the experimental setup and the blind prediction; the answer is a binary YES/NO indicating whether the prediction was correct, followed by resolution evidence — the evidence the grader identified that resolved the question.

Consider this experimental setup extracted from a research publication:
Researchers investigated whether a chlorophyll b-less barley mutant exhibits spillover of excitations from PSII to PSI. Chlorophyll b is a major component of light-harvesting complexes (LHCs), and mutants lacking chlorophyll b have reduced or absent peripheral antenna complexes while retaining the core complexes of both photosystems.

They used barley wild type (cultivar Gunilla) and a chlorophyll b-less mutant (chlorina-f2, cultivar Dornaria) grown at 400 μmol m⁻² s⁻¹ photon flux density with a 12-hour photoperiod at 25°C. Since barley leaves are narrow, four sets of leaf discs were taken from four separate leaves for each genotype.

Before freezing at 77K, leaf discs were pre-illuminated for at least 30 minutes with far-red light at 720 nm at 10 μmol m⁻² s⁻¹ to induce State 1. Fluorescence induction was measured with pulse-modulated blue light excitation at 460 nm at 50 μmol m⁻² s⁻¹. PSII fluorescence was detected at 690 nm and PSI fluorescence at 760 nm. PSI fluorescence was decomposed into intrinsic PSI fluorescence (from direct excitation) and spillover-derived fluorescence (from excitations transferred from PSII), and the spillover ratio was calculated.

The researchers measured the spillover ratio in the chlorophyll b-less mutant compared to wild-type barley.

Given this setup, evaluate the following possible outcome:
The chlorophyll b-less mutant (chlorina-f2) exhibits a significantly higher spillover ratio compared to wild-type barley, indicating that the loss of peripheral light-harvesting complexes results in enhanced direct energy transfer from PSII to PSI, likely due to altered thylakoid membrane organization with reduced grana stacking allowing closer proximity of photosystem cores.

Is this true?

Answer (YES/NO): NO